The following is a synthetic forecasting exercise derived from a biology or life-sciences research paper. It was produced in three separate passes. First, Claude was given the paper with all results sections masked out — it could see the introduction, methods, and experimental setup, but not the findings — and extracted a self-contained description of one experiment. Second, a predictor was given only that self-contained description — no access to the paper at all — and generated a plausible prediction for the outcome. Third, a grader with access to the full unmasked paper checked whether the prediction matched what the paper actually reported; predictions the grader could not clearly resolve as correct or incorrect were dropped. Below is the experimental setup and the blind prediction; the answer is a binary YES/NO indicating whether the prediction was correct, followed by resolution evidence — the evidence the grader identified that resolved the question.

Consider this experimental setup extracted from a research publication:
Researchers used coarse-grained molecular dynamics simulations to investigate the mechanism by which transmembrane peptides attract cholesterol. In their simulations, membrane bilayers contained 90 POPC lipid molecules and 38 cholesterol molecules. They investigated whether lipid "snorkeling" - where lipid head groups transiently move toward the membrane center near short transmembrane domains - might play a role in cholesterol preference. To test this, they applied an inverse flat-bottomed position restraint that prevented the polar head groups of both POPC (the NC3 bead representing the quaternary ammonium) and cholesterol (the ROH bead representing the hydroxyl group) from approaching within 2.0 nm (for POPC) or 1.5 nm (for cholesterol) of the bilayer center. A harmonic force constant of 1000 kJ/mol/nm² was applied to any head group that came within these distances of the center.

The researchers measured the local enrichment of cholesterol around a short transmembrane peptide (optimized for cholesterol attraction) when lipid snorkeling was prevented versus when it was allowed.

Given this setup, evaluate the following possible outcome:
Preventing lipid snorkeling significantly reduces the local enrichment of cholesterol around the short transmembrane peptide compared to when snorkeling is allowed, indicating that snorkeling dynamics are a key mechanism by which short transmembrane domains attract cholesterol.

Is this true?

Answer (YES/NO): YES